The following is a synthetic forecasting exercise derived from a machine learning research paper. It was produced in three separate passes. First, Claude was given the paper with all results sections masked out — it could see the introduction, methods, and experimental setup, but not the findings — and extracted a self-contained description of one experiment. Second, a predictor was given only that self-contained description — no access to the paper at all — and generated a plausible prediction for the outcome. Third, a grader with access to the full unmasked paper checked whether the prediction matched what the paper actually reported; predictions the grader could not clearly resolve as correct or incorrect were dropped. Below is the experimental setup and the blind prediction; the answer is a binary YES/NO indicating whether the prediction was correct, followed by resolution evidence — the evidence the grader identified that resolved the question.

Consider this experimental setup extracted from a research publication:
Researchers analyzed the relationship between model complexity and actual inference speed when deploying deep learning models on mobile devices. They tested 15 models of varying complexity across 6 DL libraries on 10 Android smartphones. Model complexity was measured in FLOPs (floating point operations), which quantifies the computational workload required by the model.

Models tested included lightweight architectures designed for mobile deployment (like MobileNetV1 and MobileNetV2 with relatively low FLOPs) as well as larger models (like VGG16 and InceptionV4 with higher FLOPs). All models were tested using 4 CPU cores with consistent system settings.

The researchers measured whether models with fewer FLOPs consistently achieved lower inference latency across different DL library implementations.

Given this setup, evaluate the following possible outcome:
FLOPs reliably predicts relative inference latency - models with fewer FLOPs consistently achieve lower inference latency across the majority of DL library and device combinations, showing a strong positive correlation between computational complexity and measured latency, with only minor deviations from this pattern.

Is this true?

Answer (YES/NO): NO